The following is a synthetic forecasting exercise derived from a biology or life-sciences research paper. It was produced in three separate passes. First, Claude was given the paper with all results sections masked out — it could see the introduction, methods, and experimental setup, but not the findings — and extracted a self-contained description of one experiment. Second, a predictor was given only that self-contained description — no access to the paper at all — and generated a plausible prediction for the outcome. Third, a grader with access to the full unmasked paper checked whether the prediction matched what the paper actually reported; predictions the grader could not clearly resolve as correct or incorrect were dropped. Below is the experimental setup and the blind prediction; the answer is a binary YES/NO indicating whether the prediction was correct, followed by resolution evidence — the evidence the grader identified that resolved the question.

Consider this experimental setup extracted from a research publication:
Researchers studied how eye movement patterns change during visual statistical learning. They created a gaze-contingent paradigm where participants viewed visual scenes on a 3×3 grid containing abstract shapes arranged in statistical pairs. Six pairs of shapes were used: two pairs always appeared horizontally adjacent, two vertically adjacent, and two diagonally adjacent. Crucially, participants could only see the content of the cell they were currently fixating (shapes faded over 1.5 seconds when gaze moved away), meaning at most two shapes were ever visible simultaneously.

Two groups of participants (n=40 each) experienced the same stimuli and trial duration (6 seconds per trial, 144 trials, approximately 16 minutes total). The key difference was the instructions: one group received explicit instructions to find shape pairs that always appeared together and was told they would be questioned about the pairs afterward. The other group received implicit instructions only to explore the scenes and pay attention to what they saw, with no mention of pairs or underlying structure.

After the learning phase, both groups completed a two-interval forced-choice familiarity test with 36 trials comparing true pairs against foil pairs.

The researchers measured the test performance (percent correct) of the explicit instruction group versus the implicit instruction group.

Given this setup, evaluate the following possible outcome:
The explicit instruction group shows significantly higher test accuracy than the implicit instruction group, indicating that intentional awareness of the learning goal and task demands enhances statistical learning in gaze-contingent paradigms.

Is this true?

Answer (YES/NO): NO